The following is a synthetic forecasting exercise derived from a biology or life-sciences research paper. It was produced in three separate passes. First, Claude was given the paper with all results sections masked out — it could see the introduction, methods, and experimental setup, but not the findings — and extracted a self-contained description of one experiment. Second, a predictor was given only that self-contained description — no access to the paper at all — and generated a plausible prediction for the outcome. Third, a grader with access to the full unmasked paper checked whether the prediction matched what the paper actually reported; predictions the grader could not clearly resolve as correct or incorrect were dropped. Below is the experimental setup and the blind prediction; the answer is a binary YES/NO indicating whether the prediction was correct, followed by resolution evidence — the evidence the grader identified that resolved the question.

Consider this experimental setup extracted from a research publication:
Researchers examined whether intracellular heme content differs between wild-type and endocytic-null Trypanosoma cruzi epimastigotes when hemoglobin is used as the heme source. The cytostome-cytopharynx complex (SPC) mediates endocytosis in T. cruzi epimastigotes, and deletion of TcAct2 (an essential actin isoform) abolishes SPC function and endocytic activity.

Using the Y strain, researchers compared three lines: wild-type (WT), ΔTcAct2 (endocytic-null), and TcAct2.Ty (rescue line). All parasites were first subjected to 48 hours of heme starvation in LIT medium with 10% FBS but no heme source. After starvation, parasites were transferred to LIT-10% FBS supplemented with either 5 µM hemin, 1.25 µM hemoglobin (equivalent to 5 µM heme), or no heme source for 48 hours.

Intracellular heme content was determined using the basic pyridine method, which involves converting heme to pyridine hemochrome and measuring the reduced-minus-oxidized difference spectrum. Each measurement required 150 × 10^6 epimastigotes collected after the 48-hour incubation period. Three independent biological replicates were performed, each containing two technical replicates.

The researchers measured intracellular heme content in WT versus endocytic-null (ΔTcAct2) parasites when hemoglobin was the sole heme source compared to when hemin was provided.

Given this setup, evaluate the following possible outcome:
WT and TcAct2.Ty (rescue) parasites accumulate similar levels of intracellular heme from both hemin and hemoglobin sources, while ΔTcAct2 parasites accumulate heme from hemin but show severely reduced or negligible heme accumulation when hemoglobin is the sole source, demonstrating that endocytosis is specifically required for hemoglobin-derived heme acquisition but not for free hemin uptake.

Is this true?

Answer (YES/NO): NO